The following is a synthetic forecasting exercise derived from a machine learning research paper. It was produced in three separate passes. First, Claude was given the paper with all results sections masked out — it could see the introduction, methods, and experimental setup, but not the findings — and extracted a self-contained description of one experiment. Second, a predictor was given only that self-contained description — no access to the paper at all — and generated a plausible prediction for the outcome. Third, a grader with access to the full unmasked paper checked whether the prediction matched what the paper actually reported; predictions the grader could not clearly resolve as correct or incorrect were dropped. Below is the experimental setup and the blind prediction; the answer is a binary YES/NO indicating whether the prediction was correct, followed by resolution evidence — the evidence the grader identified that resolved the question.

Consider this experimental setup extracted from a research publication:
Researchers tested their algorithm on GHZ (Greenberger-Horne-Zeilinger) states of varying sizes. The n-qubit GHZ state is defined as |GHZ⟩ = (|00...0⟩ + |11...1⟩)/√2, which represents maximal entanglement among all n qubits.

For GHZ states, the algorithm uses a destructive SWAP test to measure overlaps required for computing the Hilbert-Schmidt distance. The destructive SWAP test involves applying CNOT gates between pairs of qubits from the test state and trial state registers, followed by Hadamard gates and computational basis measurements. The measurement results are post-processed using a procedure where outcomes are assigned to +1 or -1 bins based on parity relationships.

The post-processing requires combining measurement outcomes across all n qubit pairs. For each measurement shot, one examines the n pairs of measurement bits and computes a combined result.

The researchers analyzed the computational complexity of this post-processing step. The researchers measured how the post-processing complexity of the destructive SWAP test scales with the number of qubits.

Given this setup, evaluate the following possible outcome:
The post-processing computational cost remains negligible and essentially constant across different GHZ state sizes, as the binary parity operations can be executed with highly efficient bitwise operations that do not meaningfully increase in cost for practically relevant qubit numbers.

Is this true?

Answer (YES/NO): NO